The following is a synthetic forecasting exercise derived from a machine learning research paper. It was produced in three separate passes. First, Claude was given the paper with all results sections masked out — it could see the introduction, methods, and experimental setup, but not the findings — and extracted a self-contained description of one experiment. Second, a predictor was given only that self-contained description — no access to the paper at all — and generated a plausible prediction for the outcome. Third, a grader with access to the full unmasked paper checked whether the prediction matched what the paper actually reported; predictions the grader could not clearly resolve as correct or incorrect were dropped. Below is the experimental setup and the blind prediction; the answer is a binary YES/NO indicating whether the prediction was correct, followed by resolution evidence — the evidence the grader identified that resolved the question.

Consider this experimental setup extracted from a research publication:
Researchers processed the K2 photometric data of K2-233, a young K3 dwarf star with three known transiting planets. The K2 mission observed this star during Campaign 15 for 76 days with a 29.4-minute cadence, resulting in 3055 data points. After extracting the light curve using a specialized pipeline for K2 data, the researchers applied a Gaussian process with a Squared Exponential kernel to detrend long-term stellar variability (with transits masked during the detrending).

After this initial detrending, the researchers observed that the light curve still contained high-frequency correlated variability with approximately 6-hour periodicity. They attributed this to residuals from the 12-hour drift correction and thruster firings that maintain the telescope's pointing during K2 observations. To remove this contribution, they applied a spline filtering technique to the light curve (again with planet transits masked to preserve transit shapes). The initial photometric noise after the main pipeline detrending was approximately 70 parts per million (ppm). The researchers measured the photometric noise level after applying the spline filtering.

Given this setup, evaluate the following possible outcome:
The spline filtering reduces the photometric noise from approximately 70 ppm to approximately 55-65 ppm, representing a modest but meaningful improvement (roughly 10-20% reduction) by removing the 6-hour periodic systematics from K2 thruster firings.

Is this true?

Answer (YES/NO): NO